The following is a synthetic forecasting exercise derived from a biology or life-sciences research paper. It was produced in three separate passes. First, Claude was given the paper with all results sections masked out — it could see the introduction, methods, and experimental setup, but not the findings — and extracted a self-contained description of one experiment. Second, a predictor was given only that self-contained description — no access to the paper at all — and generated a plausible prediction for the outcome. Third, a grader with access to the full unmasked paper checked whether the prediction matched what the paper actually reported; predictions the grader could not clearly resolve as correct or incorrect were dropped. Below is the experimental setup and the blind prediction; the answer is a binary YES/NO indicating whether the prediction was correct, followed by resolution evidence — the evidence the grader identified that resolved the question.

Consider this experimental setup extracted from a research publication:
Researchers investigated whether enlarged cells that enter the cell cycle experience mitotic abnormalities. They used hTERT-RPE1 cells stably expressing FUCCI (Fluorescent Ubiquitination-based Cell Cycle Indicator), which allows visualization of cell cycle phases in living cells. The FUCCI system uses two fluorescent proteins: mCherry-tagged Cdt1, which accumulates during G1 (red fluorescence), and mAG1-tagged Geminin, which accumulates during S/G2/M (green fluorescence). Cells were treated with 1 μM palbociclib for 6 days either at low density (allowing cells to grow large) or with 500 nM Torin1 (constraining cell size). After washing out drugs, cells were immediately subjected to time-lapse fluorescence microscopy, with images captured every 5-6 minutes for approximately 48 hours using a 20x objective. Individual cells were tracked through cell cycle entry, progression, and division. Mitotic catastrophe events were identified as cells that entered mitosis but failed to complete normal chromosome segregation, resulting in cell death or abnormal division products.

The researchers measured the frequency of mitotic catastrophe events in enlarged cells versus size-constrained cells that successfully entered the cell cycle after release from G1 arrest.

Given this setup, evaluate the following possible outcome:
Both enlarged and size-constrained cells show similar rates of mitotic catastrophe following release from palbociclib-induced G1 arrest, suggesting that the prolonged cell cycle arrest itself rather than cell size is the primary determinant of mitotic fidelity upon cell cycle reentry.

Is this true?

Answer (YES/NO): NO